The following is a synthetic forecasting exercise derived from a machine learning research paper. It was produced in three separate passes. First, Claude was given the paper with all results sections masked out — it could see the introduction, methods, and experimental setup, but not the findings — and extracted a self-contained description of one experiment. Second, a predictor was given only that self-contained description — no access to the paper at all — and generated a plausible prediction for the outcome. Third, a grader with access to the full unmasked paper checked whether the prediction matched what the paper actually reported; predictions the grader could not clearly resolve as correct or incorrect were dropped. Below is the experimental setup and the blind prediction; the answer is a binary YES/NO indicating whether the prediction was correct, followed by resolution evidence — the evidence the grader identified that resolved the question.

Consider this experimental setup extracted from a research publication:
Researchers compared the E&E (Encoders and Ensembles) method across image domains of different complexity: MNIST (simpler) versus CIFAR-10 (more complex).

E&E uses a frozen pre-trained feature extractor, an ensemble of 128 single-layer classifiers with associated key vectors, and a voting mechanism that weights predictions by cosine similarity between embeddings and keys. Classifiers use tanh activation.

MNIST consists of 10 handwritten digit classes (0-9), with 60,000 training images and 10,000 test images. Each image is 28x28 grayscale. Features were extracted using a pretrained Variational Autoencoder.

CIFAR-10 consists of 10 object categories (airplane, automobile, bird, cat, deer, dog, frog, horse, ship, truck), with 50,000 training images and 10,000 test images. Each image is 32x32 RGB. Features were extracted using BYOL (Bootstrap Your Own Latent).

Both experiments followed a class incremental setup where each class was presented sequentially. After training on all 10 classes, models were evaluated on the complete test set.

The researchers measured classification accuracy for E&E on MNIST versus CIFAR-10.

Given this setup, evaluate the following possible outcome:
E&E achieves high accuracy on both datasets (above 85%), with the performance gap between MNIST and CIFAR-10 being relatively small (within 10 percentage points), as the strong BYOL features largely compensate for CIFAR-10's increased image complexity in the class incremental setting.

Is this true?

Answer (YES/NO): NO